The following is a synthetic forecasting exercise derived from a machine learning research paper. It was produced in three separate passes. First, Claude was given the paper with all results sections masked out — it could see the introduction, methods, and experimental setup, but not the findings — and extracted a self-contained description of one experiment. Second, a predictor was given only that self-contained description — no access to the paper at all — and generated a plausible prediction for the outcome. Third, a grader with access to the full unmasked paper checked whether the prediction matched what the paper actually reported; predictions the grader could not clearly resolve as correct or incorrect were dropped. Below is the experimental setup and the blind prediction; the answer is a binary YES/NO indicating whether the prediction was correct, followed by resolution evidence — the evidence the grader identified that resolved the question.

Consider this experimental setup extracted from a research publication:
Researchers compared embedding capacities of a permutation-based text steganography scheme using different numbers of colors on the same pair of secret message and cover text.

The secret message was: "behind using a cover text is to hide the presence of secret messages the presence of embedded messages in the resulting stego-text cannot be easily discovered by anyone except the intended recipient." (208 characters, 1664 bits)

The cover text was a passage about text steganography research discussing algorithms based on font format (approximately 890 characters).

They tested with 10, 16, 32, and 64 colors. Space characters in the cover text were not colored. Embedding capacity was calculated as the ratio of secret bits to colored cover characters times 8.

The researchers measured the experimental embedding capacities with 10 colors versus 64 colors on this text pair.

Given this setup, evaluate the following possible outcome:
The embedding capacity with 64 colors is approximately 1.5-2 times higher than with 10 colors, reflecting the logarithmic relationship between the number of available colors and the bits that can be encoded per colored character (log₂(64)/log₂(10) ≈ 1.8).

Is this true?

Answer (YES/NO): YES